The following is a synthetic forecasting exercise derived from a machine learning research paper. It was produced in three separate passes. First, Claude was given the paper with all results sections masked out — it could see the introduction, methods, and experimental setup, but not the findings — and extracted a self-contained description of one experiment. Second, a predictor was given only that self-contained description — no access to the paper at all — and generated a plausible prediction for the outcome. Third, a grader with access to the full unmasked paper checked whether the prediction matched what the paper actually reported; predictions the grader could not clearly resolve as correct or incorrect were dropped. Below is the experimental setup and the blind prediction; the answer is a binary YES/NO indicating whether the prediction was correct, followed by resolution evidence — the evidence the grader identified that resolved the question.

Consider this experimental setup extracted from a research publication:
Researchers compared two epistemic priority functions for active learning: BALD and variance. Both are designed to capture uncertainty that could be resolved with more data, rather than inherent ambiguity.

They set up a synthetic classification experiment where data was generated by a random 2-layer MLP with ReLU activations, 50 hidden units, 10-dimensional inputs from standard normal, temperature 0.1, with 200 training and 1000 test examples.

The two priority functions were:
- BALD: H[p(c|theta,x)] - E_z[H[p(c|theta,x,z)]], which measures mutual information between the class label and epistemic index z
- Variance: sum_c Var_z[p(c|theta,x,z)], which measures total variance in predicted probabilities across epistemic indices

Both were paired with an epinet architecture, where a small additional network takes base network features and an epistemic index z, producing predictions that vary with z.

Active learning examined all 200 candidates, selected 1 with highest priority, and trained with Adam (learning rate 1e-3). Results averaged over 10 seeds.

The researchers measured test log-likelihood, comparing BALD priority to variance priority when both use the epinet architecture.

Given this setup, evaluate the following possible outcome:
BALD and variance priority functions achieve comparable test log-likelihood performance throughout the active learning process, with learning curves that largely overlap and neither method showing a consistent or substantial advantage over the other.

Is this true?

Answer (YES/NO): YES